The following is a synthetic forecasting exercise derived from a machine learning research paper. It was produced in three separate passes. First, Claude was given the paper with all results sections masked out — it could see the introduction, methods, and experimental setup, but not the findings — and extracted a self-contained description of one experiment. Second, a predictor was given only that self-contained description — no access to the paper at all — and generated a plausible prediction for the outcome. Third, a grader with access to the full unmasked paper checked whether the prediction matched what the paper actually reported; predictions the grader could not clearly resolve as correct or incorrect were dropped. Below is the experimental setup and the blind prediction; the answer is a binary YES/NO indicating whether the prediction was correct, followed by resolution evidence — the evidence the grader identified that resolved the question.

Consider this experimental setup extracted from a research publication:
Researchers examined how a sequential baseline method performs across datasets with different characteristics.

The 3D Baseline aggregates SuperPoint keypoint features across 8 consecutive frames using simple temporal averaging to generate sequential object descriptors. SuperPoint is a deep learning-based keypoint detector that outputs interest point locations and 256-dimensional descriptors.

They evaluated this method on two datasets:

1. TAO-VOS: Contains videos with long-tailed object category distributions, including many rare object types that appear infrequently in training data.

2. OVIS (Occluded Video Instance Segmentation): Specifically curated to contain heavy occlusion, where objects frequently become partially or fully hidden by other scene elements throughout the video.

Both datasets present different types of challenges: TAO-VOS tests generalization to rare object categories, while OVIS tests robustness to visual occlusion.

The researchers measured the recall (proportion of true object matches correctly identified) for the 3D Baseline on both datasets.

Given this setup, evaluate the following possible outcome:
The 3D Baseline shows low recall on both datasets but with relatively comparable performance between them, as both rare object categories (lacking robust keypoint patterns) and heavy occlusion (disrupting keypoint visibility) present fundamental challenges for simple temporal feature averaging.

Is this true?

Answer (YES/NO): NO